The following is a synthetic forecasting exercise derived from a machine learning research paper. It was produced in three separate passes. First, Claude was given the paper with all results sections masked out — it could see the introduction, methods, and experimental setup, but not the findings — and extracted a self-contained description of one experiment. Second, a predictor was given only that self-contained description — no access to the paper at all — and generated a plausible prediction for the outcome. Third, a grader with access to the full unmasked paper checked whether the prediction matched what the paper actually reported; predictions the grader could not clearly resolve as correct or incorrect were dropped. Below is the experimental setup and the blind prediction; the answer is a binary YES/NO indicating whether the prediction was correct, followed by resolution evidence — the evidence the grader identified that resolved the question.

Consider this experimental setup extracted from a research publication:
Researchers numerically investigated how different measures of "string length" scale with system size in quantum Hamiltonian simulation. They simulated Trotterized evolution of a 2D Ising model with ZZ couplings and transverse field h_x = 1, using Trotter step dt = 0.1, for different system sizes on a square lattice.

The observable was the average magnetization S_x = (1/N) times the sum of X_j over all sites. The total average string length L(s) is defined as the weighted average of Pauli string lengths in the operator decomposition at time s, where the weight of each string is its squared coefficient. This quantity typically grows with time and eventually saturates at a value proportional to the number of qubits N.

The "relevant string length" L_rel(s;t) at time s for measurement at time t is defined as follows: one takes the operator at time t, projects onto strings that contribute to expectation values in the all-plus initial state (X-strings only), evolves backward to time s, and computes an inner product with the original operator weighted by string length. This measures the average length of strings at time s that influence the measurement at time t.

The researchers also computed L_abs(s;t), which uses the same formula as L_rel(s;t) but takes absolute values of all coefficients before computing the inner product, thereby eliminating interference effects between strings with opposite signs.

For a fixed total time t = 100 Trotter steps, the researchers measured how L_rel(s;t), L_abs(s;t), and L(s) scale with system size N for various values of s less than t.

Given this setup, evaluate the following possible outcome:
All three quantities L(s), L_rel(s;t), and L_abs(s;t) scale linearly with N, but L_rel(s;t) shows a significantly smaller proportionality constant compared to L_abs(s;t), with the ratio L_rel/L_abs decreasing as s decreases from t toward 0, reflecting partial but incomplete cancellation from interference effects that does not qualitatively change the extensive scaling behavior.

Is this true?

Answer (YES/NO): NO